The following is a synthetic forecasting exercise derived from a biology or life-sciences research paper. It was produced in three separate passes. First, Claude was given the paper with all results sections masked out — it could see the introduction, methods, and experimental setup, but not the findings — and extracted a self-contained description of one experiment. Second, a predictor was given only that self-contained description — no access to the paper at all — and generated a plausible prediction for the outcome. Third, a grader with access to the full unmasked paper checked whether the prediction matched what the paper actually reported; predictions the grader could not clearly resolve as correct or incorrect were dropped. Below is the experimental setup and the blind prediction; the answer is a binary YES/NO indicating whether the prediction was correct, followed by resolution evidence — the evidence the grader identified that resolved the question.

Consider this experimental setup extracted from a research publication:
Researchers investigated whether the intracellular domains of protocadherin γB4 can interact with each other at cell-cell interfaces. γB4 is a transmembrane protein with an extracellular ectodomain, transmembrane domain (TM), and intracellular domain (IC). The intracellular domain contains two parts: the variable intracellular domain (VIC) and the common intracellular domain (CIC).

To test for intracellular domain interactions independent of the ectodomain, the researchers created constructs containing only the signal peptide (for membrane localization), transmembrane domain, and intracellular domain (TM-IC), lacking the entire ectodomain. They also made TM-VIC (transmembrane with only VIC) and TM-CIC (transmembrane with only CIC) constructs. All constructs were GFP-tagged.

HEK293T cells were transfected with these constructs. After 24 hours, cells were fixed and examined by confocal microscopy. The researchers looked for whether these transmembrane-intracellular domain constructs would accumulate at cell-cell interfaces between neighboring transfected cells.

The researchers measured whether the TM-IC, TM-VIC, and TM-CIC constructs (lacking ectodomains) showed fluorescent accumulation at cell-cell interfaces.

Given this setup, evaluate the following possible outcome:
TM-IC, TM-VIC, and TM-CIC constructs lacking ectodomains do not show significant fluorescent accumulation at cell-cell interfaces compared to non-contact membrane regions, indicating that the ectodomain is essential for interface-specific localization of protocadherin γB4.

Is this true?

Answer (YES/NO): NO